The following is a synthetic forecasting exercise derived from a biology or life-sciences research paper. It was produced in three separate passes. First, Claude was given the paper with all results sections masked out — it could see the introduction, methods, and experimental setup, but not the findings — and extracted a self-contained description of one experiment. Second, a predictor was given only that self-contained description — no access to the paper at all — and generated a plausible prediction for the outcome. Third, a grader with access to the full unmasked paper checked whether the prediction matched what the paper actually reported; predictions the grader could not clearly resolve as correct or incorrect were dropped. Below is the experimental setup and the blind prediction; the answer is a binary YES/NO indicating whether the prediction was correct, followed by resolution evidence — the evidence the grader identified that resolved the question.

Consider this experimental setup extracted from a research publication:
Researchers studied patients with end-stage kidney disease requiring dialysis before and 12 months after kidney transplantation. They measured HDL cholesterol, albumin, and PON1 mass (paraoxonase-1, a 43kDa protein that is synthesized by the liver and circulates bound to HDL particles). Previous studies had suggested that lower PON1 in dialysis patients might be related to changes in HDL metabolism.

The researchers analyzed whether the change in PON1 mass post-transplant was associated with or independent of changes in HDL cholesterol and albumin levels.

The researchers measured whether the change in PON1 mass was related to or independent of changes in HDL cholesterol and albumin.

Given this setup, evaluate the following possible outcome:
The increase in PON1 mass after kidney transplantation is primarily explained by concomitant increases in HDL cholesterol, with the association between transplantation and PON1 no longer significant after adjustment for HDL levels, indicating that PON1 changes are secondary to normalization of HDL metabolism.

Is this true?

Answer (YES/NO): NO